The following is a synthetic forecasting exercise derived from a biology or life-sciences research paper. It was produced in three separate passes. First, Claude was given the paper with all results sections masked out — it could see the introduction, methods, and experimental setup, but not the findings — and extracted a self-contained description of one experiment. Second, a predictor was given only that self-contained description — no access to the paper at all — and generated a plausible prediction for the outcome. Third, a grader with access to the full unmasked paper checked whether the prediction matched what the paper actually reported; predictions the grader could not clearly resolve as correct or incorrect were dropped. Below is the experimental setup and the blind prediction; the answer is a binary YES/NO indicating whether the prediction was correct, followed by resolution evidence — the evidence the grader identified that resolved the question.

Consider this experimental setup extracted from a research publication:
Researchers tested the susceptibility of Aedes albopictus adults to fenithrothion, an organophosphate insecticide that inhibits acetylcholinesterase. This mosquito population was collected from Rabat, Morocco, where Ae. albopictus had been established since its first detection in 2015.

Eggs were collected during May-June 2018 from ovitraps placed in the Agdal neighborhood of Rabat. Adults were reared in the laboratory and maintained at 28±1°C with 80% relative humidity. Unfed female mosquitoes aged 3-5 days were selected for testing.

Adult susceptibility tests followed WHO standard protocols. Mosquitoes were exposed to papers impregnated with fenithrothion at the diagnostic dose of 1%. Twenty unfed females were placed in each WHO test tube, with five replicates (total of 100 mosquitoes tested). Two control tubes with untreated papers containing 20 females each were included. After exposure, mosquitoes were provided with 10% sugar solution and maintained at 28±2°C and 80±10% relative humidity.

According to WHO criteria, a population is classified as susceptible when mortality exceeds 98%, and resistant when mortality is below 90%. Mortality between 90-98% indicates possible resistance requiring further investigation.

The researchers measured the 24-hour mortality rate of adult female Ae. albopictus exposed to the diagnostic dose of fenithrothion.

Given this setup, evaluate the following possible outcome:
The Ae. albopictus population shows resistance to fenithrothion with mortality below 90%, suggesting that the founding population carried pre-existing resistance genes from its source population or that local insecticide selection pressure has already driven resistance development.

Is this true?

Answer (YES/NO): NO